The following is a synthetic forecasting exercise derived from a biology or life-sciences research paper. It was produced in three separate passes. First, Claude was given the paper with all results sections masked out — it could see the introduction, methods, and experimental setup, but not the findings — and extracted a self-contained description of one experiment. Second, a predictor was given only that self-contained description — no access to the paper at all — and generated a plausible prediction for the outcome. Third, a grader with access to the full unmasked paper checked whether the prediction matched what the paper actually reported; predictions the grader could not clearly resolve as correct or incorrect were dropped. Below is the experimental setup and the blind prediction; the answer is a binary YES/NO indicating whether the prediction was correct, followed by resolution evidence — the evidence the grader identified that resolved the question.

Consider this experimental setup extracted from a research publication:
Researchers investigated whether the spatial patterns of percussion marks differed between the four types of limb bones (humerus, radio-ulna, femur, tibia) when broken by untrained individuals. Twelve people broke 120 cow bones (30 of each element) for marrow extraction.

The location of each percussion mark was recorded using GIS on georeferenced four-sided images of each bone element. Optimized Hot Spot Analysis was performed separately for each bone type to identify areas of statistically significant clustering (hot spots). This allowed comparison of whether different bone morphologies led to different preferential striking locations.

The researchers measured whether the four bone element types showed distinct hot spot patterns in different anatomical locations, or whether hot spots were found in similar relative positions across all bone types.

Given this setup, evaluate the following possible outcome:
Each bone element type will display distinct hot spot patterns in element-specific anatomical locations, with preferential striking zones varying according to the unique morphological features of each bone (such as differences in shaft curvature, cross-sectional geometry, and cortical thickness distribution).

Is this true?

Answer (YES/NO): NO